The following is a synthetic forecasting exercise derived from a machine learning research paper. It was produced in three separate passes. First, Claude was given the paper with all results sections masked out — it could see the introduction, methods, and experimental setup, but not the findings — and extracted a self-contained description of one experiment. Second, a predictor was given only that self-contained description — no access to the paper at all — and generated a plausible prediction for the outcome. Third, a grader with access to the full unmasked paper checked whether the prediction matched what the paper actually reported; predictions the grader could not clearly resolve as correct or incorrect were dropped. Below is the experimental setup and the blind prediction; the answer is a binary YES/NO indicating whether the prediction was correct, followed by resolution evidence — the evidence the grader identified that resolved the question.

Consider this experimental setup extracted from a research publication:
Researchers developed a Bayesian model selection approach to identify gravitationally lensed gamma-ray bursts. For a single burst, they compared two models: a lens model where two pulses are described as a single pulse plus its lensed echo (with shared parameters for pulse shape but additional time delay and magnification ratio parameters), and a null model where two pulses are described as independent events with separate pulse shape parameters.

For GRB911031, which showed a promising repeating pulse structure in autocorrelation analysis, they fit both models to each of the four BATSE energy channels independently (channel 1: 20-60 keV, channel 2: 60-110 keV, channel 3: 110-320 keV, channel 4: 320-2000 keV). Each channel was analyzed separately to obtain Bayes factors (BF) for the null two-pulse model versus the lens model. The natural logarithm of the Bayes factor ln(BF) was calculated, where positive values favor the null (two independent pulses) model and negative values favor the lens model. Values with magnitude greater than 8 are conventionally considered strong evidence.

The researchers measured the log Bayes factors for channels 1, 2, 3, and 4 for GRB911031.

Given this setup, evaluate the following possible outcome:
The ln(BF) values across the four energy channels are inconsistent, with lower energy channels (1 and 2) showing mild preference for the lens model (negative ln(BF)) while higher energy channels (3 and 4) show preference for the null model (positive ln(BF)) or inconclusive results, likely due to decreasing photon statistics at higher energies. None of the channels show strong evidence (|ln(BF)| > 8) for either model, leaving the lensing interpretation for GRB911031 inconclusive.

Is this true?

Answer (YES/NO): NO